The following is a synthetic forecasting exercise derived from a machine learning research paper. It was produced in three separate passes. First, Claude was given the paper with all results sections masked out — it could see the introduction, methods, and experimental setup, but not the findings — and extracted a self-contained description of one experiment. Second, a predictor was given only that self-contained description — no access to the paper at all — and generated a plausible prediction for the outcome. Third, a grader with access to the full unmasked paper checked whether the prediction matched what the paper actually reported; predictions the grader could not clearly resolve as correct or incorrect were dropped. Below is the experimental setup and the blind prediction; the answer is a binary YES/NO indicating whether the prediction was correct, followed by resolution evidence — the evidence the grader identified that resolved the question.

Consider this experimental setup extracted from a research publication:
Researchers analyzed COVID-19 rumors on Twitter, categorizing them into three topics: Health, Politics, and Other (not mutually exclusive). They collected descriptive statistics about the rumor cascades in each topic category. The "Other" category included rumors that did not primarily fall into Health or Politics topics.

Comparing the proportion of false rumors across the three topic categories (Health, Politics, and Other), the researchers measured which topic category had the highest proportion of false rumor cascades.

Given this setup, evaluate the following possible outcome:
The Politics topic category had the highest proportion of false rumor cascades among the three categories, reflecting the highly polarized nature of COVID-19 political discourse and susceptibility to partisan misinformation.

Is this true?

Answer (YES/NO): NO